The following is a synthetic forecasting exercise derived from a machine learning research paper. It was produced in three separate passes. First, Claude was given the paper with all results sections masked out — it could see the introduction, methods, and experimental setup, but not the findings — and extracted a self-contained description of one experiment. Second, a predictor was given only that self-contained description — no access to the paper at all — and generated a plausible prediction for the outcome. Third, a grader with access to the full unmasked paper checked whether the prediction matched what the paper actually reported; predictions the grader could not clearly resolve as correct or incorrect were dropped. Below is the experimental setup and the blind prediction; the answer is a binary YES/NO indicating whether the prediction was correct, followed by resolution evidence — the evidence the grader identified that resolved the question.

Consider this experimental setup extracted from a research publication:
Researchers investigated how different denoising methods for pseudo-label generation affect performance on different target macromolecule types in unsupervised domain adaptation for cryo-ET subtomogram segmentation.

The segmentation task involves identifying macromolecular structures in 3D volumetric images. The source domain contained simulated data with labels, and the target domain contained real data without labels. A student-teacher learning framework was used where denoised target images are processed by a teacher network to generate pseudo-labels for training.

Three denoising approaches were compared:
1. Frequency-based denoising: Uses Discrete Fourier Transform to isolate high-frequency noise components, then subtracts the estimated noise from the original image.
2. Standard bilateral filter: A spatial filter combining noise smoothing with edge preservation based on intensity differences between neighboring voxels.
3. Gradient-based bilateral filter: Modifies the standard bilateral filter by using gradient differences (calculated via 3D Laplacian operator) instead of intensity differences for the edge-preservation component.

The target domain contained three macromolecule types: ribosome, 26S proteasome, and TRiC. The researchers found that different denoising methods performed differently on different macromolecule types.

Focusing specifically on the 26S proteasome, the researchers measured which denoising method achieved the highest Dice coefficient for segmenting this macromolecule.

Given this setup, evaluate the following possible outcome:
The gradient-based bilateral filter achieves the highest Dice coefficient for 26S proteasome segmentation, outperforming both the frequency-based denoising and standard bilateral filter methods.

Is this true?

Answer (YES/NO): NO